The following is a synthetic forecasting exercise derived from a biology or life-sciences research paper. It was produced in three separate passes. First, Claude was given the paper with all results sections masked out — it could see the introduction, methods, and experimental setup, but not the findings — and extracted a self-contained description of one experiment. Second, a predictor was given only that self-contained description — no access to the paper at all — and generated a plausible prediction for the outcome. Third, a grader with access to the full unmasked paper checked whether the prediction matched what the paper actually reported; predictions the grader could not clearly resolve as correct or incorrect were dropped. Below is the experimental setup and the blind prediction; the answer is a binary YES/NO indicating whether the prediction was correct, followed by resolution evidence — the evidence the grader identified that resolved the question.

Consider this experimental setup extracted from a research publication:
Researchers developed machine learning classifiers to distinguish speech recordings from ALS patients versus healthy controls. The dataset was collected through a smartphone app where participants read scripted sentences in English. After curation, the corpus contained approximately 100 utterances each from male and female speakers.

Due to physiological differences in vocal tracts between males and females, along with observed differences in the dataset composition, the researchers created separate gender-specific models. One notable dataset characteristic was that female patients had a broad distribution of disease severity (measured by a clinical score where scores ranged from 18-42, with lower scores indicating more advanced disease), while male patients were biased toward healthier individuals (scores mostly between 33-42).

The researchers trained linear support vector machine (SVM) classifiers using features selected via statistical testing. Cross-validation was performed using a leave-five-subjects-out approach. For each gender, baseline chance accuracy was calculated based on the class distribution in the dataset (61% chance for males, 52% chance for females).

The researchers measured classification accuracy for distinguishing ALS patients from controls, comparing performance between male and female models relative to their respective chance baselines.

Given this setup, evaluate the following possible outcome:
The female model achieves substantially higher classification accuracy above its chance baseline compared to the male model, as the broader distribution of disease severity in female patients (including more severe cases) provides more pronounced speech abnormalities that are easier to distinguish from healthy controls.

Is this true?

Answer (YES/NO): YES